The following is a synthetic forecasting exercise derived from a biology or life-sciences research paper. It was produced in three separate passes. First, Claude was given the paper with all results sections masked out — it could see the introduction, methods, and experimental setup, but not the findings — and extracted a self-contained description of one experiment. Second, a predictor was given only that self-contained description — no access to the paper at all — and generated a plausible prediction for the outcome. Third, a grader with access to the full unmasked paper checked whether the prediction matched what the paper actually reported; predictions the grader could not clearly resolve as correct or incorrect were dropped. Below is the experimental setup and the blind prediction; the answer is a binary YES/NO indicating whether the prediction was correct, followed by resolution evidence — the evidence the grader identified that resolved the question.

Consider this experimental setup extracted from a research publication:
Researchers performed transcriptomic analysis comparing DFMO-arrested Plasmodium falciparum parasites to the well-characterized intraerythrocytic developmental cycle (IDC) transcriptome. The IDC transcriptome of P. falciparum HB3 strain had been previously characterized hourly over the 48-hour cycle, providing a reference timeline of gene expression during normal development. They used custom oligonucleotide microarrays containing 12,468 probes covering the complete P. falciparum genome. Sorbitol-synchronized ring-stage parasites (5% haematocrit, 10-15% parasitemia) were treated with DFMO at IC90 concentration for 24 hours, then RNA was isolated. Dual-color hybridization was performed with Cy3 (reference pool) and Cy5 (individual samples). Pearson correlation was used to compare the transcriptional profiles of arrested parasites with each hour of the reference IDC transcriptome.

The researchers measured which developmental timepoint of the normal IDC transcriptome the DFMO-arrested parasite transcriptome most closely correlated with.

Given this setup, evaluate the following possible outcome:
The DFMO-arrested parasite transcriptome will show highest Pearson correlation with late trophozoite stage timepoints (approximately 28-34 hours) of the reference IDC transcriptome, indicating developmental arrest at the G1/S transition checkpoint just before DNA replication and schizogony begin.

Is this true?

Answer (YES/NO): NO